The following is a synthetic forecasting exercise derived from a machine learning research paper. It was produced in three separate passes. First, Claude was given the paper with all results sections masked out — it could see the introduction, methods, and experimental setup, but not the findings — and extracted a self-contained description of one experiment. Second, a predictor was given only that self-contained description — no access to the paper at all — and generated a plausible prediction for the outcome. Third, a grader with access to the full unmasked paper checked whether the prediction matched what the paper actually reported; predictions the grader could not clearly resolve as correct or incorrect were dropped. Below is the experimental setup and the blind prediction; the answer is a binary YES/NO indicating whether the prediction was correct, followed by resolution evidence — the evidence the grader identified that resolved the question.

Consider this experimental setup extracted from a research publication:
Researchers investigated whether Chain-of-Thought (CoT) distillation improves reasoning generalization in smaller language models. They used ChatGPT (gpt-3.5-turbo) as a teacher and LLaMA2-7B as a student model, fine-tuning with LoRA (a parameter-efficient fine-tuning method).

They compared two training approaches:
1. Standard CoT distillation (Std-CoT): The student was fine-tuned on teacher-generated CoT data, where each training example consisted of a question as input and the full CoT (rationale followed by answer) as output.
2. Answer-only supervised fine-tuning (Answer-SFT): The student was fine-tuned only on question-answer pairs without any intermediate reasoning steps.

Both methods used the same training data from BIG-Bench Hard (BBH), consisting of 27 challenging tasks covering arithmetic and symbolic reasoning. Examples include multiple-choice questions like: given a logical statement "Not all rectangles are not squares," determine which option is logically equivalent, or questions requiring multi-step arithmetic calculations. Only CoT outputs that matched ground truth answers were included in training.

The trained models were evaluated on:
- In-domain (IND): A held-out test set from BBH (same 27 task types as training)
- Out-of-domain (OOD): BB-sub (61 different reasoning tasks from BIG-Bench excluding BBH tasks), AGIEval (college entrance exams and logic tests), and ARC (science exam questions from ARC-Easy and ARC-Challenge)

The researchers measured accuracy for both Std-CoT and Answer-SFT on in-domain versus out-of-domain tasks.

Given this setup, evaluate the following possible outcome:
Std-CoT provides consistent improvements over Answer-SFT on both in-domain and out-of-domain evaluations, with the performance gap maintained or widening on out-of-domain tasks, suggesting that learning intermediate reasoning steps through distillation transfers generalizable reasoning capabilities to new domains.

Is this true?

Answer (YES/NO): NO